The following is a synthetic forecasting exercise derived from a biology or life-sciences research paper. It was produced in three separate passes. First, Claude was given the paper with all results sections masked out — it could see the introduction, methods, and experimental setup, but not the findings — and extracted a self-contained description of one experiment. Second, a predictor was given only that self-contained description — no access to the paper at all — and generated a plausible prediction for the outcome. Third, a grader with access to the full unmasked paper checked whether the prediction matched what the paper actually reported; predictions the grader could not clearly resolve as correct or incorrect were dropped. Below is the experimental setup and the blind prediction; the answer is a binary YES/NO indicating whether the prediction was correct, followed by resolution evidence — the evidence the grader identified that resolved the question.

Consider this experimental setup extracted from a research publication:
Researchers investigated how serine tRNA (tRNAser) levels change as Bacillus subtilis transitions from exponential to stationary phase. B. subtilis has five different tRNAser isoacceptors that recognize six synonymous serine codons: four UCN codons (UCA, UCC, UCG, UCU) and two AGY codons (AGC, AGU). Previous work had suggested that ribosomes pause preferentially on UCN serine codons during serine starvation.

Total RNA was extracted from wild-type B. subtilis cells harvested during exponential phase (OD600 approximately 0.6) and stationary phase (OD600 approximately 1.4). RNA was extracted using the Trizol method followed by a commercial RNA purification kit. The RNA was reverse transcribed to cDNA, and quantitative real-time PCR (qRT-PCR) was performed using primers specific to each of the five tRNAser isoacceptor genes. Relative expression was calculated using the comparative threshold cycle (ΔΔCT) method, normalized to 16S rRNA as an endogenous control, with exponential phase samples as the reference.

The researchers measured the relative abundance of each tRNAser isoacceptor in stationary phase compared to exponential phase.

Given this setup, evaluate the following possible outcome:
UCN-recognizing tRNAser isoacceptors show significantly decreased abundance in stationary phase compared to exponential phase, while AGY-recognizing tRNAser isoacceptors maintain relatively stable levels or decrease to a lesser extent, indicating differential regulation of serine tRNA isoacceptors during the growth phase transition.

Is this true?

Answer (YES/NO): YES